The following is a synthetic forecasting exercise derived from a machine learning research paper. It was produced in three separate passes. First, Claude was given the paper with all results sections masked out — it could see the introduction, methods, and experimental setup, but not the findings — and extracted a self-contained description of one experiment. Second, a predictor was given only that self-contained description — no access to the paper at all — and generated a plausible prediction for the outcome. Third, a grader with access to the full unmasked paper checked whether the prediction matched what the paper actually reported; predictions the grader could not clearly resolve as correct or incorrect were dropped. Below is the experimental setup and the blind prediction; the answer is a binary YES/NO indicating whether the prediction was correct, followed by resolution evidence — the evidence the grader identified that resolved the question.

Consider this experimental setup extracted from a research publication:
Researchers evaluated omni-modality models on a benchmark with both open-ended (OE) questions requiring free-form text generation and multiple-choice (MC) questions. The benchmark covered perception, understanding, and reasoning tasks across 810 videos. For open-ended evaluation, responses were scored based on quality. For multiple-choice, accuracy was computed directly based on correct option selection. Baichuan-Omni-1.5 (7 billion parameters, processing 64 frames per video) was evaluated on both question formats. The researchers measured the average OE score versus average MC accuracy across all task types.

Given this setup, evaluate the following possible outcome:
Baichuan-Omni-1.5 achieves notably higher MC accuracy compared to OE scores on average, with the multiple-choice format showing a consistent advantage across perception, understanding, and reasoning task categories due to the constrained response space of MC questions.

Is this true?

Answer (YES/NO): YES